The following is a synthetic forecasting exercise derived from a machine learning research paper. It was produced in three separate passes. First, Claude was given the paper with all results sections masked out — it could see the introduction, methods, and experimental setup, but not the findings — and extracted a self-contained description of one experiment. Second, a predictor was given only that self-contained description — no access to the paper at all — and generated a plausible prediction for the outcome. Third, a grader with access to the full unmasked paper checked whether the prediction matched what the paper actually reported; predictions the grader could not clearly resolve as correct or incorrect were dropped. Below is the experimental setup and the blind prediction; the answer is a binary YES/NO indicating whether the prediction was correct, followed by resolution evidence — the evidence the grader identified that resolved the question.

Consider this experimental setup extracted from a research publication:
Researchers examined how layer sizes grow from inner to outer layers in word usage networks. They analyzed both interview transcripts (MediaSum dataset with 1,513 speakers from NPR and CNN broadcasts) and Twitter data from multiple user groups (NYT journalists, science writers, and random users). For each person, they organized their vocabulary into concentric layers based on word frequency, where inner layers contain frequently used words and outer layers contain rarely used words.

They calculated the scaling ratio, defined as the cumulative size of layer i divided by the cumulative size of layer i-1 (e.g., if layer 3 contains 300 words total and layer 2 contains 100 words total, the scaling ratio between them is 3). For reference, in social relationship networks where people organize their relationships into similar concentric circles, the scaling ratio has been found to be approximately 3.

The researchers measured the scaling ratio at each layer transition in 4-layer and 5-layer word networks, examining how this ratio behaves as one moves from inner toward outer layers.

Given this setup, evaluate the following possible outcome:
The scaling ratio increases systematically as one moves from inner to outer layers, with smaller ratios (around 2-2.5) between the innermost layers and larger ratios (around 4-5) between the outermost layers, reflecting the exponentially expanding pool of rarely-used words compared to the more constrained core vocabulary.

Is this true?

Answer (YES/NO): NO